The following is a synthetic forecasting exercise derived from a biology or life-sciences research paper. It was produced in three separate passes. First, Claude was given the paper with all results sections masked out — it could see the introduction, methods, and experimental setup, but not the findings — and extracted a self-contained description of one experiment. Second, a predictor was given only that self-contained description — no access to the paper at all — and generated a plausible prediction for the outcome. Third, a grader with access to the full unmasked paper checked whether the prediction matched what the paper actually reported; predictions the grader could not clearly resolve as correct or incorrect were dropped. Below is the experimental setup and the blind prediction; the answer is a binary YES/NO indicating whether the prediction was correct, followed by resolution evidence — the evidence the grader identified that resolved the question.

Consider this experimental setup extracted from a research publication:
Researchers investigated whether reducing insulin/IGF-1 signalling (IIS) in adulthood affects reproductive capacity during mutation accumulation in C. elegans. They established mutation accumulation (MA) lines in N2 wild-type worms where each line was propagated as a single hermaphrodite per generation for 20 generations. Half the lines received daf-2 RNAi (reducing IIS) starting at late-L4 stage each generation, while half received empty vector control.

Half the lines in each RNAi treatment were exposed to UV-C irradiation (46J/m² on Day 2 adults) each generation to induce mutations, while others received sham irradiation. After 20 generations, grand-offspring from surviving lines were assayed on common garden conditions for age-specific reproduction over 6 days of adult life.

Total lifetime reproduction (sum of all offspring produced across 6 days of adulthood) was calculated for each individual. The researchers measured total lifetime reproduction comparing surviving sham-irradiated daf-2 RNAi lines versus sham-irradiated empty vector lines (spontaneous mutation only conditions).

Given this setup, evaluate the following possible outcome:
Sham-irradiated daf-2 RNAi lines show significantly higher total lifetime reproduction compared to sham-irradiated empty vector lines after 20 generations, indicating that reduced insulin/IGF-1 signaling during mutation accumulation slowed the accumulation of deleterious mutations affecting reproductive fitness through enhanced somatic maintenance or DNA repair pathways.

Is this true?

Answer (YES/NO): NO